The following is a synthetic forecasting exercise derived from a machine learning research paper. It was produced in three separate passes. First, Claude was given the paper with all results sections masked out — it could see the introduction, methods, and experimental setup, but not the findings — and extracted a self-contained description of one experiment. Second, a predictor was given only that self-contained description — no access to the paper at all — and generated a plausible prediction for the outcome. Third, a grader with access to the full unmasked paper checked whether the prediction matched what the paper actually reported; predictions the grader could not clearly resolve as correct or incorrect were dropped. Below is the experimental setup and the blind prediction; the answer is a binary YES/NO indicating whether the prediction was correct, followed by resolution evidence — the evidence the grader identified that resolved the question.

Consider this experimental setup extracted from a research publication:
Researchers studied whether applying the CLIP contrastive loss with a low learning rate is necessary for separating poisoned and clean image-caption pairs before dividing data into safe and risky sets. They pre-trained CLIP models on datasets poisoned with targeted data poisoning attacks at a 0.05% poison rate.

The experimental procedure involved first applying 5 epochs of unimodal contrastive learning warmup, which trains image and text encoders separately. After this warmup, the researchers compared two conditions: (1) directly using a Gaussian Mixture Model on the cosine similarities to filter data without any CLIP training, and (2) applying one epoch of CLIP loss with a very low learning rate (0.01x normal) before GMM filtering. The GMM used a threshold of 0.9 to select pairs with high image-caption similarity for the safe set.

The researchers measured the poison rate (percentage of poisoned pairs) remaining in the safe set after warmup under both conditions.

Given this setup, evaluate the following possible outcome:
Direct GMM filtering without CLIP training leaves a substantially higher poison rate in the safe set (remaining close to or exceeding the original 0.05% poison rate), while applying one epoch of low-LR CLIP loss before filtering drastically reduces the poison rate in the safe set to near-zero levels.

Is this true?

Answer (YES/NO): YES